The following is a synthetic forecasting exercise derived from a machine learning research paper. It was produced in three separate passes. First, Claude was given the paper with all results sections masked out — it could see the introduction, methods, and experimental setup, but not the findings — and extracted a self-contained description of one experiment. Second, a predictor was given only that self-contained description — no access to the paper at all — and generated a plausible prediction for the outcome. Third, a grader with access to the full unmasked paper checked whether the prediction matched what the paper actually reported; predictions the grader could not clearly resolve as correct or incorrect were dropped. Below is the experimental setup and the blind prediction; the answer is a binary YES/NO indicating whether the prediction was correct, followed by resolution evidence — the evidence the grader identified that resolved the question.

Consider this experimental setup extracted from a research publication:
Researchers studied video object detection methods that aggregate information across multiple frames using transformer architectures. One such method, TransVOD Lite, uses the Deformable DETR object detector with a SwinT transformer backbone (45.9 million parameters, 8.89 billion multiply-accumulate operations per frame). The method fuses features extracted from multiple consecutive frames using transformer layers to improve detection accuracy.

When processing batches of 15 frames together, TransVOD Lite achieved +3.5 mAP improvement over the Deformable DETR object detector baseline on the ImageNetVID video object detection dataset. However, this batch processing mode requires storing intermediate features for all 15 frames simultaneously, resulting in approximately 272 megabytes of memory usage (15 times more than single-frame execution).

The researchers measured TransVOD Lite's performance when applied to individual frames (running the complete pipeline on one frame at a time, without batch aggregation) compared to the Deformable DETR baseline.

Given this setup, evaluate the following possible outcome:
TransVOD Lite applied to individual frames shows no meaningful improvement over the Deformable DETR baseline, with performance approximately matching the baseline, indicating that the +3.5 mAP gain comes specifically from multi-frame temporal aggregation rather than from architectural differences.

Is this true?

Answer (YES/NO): NO